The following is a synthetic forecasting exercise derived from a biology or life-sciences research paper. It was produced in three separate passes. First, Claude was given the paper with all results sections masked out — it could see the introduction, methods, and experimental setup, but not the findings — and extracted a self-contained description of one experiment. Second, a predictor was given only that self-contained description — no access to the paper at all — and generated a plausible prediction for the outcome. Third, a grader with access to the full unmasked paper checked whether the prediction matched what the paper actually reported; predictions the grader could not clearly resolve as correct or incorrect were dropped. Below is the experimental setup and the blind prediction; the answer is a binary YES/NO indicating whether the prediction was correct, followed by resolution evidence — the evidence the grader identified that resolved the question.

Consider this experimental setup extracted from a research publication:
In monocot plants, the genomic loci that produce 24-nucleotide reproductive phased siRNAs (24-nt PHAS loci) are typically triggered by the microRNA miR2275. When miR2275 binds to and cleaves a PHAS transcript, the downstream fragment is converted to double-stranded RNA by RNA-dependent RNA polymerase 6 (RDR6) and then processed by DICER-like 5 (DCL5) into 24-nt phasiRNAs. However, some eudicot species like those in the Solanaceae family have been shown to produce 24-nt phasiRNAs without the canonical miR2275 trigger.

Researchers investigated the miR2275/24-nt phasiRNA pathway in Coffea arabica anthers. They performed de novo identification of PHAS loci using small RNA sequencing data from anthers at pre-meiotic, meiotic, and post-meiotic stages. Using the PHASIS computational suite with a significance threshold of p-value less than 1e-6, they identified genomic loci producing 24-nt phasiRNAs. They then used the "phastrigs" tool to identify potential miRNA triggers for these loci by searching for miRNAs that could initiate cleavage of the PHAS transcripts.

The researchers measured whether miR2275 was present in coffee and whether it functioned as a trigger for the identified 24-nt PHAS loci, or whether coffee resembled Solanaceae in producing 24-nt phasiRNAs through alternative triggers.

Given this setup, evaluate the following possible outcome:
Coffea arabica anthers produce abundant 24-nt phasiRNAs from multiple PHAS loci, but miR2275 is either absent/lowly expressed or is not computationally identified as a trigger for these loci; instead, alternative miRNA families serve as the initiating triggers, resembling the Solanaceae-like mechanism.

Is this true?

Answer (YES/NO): NO